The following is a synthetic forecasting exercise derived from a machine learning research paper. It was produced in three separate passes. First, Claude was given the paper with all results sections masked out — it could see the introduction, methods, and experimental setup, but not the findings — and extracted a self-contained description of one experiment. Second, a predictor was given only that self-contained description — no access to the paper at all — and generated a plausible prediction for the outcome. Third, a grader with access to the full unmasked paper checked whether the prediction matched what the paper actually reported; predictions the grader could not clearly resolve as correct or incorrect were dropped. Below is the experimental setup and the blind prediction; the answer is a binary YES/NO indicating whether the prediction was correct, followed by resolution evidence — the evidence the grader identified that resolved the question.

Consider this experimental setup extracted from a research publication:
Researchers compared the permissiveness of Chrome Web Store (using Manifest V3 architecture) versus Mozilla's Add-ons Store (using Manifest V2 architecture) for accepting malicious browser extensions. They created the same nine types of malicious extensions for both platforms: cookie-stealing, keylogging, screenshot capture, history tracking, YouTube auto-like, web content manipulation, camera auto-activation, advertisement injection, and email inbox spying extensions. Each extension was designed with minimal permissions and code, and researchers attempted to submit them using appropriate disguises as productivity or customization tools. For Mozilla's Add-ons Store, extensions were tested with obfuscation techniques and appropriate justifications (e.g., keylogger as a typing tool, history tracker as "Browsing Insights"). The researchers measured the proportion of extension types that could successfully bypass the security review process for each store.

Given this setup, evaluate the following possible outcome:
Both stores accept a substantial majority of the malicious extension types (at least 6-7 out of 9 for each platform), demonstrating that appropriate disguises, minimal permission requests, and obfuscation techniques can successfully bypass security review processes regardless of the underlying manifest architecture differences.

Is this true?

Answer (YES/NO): NO